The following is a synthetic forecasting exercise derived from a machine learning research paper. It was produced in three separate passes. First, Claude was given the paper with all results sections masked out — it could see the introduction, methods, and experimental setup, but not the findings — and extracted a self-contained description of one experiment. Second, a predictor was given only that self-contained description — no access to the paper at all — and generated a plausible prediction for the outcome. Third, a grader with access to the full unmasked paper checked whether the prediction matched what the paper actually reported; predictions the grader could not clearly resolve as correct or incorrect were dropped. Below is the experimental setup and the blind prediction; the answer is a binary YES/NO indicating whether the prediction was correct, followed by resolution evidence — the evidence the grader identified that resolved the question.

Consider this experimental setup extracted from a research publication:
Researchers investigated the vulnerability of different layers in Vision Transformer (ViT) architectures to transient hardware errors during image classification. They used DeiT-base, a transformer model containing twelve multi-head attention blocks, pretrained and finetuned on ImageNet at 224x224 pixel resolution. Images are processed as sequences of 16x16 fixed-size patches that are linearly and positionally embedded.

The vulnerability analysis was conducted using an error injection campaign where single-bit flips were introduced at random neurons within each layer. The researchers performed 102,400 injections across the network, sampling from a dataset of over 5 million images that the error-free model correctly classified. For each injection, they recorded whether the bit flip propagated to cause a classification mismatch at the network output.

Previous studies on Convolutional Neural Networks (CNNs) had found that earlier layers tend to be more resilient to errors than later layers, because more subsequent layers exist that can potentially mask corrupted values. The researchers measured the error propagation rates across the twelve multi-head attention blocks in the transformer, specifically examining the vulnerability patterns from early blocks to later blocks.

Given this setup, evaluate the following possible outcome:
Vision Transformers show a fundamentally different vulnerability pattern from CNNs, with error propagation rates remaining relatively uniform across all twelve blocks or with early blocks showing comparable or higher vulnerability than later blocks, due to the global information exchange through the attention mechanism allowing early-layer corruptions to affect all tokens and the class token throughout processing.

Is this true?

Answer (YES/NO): NO